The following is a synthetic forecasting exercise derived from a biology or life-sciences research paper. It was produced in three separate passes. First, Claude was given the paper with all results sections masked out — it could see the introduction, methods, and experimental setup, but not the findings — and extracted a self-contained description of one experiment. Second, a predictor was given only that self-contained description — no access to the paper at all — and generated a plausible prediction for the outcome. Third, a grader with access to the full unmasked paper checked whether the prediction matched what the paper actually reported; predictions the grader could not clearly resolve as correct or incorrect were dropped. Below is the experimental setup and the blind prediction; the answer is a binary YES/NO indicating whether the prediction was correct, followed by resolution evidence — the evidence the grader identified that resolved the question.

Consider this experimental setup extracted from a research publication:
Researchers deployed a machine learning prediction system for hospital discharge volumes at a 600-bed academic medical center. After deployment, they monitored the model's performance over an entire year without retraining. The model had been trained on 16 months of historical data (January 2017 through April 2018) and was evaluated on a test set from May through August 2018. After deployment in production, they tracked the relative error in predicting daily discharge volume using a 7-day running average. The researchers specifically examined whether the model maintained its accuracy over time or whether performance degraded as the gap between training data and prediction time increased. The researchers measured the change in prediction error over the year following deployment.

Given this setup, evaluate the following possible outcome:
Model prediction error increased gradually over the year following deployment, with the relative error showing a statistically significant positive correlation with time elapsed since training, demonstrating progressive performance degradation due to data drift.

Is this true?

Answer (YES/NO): NO